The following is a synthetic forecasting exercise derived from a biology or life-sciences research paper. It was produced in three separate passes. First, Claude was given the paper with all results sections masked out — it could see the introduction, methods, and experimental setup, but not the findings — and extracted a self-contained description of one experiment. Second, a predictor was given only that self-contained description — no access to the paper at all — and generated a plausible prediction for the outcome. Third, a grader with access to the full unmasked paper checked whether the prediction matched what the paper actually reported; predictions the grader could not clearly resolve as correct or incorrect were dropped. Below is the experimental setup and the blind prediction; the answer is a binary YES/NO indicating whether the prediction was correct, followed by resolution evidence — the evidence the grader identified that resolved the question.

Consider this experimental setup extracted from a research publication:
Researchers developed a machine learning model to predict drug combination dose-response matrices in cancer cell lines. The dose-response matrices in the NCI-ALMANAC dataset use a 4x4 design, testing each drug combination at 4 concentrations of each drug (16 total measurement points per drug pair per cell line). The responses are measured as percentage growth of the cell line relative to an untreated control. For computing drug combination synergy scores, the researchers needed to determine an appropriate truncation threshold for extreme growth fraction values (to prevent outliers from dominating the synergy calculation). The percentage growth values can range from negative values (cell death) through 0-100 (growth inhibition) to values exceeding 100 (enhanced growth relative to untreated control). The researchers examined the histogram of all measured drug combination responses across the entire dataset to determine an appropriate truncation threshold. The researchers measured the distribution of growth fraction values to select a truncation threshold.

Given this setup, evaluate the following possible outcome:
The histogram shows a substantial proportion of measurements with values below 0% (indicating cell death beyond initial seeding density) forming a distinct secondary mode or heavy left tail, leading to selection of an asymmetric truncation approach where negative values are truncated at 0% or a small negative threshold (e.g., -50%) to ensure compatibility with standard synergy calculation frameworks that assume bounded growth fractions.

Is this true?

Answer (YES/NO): NO